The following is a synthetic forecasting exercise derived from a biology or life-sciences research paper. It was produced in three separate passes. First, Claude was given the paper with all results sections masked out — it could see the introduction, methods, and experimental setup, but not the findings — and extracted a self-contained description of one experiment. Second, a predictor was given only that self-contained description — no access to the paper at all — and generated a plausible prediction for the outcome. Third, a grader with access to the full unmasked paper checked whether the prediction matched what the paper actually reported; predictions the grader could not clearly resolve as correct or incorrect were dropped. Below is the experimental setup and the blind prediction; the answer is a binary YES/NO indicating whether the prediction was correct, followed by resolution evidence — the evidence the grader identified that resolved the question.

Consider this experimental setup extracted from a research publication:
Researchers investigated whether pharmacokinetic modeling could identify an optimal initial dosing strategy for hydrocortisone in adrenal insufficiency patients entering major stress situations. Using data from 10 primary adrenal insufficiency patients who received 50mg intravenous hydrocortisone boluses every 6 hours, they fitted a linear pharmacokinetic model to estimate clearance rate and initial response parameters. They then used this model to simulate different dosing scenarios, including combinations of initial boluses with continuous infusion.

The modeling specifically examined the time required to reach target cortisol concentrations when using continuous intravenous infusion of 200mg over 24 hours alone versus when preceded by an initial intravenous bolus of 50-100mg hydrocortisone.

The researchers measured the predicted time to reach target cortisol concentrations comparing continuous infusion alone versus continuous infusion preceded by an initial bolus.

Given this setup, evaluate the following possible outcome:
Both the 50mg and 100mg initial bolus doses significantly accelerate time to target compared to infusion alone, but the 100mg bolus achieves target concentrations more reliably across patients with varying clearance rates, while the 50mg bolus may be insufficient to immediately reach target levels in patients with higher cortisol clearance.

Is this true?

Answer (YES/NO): NO